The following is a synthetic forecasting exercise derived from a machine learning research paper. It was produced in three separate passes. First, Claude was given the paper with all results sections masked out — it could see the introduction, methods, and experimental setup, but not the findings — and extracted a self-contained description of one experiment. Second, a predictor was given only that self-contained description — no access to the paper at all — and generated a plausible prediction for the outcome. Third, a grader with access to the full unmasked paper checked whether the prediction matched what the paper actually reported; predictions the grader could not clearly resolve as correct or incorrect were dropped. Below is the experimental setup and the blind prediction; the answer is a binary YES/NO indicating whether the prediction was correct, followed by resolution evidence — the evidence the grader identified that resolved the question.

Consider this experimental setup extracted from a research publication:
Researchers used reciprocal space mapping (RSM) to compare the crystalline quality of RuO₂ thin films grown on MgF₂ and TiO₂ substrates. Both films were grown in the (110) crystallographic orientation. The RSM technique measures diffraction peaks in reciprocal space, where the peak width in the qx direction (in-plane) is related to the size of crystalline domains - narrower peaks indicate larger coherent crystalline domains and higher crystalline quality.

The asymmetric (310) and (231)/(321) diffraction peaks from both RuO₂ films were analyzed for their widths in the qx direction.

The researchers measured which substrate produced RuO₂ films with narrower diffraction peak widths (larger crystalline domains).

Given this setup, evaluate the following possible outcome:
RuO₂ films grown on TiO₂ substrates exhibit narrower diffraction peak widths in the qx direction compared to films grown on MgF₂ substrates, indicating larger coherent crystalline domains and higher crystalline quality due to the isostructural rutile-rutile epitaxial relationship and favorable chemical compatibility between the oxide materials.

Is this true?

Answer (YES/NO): NO